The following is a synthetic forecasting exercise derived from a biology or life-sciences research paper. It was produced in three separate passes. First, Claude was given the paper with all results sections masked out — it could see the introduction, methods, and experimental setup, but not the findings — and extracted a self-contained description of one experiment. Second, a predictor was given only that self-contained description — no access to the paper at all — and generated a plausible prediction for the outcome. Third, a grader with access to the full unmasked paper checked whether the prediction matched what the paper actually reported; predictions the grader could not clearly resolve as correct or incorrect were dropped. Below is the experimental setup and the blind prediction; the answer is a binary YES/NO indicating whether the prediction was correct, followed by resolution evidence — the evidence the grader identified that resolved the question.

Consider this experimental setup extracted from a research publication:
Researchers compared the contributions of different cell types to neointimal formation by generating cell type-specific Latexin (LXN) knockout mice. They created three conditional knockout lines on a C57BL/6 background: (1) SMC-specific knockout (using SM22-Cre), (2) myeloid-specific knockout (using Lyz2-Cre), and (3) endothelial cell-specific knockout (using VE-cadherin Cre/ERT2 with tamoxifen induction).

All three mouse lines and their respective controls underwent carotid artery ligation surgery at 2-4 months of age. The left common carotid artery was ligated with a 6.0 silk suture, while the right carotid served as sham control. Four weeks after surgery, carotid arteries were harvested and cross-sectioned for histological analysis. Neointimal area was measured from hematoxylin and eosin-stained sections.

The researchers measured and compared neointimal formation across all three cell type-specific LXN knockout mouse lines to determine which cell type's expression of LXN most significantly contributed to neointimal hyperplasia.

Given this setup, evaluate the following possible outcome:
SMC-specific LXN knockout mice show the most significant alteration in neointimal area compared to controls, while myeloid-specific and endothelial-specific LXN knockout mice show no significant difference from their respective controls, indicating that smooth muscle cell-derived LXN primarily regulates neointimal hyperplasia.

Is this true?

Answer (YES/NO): NO